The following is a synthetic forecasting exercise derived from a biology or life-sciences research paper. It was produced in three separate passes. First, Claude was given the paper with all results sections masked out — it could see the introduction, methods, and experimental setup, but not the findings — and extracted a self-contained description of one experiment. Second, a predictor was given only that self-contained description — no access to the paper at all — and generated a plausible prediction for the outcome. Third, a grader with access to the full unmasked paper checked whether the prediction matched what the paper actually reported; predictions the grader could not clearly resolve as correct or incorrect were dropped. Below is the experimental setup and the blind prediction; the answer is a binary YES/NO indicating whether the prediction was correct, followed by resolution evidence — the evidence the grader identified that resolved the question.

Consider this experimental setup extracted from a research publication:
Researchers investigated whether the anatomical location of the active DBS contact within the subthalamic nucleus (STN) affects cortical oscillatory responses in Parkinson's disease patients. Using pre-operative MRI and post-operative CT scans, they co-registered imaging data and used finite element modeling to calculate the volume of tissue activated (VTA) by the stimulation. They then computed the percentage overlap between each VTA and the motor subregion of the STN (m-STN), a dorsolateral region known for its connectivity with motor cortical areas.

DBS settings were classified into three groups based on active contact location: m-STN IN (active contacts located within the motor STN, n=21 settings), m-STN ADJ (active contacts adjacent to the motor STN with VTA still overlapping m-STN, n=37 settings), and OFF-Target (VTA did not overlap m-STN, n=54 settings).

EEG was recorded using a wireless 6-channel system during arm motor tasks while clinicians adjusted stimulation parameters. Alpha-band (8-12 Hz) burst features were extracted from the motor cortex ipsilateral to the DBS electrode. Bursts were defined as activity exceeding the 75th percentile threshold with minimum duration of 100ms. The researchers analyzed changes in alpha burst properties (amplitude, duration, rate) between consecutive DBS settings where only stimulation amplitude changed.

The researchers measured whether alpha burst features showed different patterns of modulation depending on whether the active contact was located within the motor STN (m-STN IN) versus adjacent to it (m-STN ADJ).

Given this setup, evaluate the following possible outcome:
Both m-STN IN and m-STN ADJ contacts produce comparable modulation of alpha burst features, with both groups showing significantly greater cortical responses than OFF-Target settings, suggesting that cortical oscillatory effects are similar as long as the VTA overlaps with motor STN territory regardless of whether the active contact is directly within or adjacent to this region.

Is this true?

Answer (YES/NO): NO